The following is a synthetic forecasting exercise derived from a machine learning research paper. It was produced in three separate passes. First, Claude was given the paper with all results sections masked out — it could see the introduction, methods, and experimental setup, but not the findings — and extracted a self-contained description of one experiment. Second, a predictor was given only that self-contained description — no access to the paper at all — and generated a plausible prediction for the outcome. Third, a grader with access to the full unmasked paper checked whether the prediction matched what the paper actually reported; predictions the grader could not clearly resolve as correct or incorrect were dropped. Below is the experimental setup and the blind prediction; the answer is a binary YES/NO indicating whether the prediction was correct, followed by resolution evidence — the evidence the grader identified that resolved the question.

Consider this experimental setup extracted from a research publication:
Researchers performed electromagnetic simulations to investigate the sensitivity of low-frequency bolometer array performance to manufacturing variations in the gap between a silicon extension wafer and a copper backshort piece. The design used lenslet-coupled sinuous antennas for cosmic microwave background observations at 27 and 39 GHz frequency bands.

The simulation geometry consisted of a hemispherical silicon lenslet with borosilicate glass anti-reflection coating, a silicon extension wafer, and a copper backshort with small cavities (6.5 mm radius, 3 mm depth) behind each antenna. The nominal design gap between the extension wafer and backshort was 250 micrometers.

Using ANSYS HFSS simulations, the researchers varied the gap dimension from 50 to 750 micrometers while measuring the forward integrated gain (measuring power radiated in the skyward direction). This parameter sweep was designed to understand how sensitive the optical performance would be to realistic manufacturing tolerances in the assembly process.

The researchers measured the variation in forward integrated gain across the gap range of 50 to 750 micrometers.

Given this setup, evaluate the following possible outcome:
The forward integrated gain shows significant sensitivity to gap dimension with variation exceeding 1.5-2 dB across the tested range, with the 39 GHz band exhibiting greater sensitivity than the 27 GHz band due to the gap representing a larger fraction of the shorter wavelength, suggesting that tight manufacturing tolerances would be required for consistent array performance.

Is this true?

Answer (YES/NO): NO